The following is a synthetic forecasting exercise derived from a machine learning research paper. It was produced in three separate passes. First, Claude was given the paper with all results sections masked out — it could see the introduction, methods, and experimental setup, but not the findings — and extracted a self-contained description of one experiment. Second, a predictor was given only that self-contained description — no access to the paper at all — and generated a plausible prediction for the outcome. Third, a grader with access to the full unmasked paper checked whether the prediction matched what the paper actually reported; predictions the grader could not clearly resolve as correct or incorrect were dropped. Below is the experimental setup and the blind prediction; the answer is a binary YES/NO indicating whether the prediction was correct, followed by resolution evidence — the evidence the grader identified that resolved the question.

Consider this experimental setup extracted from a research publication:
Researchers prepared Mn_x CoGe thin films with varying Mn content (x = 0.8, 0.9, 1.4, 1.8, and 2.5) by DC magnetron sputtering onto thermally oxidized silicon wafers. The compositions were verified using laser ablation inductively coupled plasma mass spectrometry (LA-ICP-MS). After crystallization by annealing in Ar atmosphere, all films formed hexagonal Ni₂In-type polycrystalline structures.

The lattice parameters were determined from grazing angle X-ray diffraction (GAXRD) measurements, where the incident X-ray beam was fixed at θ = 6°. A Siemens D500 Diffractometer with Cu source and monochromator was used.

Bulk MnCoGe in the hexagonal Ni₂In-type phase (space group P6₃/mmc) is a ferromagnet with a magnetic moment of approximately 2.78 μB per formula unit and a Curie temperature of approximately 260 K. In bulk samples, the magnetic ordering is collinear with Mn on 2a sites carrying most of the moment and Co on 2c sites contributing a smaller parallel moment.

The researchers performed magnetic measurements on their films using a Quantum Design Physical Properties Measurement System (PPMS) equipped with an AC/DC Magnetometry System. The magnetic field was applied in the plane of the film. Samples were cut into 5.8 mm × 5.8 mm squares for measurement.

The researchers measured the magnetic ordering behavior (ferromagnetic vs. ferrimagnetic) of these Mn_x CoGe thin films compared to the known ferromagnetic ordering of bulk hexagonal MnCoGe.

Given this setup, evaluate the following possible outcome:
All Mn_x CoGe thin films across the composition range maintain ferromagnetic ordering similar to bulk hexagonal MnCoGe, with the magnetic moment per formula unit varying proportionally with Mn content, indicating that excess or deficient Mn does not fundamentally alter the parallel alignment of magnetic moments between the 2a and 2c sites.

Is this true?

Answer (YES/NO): NO